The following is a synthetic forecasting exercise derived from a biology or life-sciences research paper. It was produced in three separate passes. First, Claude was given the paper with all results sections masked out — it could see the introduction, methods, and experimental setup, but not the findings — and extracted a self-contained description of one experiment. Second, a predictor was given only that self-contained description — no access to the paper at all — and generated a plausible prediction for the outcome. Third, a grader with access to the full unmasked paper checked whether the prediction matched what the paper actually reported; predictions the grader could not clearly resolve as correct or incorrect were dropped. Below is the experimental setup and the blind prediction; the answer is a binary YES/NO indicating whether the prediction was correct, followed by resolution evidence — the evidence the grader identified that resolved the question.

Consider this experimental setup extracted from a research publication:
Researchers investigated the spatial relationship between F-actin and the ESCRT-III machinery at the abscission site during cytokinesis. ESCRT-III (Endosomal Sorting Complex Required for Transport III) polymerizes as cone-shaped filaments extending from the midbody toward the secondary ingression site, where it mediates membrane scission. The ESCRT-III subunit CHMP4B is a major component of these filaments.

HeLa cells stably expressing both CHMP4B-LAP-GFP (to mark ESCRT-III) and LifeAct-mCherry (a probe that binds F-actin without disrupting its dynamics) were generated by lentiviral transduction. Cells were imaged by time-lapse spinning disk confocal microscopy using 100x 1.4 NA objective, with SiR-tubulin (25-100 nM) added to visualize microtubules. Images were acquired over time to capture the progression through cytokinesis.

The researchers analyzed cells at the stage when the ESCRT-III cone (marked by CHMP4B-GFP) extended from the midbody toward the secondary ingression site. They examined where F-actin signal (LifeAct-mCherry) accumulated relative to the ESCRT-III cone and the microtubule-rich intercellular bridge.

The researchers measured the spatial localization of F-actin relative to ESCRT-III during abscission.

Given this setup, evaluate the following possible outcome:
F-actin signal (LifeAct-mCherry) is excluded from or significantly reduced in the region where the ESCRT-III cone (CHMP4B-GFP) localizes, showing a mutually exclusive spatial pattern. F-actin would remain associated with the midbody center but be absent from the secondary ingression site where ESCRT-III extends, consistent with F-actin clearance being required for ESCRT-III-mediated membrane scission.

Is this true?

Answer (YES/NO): NO